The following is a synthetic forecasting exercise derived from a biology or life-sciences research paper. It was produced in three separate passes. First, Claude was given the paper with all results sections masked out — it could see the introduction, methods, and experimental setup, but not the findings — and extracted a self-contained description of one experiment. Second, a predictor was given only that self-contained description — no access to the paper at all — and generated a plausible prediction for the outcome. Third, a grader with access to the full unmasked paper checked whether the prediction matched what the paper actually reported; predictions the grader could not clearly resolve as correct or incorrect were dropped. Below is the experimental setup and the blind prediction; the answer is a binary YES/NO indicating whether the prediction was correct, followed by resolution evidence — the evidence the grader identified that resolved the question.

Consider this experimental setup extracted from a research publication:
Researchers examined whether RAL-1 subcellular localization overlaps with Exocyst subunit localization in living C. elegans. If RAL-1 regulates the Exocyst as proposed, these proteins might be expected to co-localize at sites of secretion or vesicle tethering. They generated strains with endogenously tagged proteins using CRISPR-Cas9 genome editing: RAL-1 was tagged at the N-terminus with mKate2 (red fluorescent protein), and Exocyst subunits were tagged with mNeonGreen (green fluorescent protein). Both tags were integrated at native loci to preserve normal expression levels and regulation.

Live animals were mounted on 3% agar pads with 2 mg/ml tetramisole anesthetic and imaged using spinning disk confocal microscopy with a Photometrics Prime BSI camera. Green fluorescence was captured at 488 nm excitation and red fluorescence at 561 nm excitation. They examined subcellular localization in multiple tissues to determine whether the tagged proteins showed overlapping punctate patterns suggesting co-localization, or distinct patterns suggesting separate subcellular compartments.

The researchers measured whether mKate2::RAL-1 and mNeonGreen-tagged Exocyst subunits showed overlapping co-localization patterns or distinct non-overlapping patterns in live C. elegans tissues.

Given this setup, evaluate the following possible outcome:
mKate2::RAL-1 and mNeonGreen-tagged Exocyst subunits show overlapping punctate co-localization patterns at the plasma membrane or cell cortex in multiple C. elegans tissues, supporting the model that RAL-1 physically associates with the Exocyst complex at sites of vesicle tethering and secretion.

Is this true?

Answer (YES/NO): YES